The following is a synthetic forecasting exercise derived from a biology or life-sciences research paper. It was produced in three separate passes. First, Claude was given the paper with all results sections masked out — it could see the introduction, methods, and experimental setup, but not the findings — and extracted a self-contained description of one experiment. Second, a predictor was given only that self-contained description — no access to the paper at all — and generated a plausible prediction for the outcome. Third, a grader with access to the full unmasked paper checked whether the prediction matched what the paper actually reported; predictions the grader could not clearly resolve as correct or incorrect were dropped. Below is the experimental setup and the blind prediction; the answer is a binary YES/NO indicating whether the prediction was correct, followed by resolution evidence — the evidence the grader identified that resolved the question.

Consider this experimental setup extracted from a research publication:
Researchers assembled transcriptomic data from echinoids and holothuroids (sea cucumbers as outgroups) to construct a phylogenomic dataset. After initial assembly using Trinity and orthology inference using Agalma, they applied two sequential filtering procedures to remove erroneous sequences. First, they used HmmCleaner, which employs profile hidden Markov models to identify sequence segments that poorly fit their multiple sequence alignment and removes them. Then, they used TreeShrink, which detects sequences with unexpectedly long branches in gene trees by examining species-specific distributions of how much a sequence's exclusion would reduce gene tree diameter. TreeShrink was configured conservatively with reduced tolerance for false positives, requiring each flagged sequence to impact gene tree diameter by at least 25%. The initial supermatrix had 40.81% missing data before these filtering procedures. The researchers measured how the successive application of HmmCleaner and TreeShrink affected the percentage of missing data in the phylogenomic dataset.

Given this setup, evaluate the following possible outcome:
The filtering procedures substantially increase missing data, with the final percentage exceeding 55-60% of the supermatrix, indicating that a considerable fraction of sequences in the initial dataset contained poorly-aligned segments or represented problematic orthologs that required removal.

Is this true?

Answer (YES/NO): NO